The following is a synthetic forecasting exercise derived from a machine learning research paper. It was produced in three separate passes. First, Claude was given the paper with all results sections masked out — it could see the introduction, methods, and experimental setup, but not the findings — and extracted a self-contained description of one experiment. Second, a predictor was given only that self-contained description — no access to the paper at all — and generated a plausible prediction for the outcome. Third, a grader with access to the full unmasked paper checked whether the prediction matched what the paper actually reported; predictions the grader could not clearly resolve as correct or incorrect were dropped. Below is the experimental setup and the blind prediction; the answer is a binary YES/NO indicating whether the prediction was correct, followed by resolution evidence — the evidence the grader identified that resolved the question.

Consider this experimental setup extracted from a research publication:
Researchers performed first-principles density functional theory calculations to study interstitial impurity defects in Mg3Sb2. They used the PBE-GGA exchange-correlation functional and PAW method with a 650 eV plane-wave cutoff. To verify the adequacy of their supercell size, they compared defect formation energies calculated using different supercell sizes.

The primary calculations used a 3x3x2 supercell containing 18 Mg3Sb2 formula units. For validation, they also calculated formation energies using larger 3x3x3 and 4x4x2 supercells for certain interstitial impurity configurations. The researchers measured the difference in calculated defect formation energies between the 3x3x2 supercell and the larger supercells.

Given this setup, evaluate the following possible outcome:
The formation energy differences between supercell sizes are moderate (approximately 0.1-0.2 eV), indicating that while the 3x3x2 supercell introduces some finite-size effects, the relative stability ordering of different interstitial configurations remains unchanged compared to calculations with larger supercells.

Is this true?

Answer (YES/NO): NO